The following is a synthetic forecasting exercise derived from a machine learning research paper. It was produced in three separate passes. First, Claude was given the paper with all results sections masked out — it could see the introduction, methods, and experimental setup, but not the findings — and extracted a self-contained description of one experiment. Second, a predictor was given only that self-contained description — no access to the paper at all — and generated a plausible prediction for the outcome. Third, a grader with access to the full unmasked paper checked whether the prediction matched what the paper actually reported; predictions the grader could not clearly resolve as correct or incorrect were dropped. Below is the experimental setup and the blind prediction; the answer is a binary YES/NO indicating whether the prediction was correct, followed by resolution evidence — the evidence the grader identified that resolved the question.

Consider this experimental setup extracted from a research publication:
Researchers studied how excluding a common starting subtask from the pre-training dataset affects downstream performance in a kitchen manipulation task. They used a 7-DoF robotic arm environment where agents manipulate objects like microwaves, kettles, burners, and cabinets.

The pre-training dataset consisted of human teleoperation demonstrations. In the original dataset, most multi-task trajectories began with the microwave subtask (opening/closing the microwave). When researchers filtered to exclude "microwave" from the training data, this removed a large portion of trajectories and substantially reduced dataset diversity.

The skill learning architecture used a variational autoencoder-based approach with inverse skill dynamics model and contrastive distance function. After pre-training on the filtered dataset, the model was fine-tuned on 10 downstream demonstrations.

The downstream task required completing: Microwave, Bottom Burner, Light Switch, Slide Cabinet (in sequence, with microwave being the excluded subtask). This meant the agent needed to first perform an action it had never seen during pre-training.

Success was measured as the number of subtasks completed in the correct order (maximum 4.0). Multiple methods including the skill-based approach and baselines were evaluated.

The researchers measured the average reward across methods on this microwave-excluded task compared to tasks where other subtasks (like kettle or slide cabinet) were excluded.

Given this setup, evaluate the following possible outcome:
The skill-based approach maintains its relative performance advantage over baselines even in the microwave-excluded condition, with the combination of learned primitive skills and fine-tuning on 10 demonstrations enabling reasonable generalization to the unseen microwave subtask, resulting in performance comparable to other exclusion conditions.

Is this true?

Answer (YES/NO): NO